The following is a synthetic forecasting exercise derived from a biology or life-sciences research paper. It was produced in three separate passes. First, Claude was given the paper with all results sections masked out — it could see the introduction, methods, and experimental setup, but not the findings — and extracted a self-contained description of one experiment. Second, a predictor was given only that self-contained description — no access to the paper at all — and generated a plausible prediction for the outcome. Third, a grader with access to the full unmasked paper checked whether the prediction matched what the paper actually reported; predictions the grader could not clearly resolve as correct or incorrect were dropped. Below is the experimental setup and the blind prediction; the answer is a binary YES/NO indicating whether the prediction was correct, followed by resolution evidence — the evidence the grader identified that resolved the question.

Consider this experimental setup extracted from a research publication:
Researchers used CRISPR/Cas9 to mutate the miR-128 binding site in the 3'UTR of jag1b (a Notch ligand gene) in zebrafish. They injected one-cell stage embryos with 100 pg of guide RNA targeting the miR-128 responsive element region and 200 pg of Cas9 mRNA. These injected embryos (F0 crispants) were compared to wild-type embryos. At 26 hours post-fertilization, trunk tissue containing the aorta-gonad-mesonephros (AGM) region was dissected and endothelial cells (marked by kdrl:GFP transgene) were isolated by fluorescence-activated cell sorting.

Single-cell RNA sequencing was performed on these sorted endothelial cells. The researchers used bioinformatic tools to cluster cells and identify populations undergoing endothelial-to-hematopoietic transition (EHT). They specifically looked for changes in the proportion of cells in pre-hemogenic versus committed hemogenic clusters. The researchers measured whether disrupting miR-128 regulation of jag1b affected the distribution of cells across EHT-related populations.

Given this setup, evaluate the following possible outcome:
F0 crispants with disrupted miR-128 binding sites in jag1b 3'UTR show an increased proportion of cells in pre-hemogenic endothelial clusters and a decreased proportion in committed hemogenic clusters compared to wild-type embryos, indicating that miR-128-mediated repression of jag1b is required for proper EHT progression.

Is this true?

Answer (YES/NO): NO